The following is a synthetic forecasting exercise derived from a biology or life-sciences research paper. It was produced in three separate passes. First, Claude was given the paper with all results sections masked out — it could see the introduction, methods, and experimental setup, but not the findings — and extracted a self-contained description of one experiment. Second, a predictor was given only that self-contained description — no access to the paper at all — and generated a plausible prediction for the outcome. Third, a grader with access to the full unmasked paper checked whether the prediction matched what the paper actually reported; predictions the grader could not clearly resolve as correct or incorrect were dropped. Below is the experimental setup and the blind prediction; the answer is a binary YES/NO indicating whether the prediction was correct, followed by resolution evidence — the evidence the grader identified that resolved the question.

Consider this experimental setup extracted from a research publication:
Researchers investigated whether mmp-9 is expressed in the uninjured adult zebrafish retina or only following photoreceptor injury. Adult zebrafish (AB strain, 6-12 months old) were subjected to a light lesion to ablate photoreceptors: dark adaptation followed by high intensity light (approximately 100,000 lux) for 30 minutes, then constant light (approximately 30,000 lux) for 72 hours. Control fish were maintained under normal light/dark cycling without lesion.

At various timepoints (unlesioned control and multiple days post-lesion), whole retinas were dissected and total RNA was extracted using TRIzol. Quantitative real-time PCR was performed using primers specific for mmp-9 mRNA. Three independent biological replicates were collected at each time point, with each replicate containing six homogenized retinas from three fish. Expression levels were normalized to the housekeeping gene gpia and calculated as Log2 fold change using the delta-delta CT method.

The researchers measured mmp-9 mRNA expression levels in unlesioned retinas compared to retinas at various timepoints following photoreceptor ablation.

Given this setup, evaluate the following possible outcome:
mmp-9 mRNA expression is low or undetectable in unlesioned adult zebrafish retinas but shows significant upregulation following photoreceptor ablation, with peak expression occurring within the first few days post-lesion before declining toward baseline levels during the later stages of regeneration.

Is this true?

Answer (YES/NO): YES